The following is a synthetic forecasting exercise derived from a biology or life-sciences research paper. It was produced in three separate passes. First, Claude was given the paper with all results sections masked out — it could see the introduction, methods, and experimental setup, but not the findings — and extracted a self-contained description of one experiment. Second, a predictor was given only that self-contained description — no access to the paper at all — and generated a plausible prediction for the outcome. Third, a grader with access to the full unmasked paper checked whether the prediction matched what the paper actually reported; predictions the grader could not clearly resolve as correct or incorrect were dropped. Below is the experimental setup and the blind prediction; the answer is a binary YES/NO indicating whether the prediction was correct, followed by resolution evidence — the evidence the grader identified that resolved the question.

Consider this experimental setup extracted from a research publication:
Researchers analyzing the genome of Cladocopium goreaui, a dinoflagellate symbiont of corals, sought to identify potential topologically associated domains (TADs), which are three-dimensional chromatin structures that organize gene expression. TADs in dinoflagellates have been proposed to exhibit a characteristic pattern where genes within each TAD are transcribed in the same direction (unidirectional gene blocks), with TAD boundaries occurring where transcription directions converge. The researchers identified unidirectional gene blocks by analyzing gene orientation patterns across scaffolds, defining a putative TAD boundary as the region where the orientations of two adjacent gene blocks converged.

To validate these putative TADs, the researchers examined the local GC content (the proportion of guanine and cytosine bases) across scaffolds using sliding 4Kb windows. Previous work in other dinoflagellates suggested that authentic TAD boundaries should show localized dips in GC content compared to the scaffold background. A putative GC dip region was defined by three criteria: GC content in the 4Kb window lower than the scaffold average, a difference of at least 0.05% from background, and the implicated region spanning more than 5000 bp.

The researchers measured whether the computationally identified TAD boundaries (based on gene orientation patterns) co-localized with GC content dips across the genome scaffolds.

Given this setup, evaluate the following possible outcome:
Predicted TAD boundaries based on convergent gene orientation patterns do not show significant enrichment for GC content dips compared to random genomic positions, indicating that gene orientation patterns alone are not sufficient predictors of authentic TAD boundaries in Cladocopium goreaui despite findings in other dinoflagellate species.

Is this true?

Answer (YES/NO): NO